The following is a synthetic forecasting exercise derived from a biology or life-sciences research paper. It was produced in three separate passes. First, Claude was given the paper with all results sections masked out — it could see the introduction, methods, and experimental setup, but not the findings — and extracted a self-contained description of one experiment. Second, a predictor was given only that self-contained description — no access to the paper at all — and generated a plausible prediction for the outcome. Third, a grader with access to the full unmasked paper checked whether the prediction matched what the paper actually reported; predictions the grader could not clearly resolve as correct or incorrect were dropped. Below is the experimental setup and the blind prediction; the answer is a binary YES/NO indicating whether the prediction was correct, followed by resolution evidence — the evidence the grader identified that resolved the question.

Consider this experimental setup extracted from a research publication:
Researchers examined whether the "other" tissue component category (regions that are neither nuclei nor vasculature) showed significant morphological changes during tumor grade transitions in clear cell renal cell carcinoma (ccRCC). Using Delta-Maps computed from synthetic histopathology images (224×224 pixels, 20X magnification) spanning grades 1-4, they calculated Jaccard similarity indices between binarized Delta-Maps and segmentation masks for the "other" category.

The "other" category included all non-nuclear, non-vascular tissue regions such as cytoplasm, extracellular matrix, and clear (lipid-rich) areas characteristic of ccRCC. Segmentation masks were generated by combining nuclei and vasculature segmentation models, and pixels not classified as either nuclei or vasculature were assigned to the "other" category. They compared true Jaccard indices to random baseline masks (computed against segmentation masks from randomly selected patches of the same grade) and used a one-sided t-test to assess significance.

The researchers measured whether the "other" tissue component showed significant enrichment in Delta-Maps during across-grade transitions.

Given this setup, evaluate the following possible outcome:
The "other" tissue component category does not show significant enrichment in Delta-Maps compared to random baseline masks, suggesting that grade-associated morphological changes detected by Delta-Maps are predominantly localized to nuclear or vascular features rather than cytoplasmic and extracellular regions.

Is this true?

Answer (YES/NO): YES